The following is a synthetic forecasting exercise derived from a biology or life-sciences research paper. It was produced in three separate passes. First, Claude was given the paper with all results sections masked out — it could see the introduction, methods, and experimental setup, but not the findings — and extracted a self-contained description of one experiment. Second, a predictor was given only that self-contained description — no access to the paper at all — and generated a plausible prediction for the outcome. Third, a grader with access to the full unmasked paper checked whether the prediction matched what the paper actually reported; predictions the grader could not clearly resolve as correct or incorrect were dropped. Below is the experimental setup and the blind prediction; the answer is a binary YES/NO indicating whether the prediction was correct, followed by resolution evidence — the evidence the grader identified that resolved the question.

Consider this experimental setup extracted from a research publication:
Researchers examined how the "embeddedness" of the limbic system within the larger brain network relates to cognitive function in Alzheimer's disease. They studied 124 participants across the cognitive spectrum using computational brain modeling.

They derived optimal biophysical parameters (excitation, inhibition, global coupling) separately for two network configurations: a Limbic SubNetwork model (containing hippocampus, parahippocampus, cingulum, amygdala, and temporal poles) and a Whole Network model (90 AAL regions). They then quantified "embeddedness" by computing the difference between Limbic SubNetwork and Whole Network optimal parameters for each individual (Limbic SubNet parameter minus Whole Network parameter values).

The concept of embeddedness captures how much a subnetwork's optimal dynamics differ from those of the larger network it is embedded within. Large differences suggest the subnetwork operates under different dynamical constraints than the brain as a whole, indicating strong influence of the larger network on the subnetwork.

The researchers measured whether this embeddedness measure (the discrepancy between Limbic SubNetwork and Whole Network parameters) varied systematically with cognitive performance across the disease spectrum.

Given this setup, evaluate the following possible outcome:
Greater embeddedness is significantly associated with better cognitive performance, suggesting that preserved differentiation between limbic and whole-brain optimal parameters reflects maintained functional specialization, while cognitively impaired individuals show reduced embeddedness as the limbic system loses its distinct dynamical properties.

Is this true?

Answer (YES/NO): NO